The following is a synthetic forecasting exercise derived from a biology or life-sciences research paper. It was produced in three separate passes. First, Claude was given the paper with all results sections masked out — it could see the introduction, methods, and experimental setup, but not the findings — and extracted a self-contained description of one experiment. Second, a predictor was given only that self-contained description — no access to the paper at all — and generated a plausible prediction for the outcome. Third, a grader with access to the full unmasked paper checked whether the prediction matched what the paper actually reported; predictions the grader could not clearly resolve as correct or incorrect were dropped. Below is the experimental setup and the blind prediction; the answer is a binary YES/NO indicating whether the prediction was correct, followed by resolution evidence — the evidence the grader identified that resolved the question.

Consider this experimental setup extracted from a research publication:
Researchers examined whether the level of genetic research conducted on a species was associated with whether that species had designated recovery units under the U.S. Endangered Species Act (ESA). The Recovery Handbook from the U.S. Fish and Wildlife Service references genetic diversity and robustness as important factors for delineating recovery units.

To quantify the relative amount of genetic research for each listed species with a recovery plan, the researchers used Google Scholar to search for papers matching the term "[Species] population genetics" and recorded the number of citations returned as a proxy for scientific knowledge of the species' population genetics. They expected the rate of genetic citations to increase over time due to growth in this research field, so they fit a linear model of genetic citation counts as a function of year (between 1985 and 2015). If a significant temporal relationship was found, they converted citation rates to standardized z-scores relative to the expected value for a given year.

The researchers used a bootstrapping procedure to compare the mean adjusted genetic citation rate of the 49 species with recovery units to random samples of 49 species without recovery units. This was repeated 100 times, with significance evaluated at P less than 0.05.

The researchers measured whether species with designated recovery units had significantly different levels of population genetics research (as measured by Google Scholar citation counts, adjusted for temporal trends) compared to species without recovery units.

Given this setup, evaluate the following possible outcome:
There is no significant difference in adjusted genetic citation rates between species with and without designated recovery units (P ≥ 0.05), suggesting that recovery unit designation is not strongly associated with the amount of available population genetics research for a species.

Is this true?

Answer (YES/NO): NO